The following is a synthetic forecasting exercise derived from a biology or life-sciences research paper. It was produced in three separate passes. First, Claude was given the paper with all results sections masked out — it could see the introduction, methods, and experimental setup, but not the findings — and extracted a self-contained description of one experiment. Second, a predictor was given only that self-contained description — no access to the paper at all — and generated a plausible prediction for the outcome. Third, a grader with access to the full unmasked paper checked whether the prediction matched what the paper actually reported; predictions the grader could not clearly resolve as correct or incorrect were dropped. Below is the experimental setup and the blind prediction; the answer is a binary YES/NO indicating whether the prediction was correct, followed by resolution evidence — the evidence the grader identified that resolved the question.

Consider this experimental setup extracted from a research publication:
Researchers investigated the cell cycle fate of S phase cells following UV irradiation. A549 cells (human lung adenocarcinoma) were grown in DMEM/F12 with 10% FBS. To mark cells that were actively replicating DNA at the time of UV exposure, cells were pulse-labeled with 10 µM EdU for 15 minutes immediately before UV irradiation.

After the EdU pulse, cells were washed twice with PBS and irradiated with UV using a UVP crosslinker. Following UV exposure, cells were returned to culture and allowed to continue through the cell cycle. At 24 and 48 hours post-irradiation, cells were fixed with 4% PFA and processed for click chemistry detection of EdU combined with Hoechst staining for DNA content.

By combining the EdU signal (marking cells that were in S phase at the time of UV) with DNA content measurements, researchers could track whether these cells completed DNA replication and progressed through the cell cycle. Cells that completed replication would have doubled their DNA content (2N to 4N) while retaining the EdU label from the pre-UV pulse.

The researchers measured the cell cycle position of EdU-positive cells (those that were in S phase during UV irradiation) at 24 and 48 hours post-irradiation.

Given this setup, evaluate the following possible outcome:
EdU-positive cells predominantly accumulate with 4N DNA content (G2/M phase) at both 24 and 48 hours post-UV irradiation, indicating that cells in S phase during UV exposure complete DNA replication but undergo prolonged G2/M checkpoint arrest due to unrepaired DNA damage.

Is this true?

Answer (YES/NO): YES